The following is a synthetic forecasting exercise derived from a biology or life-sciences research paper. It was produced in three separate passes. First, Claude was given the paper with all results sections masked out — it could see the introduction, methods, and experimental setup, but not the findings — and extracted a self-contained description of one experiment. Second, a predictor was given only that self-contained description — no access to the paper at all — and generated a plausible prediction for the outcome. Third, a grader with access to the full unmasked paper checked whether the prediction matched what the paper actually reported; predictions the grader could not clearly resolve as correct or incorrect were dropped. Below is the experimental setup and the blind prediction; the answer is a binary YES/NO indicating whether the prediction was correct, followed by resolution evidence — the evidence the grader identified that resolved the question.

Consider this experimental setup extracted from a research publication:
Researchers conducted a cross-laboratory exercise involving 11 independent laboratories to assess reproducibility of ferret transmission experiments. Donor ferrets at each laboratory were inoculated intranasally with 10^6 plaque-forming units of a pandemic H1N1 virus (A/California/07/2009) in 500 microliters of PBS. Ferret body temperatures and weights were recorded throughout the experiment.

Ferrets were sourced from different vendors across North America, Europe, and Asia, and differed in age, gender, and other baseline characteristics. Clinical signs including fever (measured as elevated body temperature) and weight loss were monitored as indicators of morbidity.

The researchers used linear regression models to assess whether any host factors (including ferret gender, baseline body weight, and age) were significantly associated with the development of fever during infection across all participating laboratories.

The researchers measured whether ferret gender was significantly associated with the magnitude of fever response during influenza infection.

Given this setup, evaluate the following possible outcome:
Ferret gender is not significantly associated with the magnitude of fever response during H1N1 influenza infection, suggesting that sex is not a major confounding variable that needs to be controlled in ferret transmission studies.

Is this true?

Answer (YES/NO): YES